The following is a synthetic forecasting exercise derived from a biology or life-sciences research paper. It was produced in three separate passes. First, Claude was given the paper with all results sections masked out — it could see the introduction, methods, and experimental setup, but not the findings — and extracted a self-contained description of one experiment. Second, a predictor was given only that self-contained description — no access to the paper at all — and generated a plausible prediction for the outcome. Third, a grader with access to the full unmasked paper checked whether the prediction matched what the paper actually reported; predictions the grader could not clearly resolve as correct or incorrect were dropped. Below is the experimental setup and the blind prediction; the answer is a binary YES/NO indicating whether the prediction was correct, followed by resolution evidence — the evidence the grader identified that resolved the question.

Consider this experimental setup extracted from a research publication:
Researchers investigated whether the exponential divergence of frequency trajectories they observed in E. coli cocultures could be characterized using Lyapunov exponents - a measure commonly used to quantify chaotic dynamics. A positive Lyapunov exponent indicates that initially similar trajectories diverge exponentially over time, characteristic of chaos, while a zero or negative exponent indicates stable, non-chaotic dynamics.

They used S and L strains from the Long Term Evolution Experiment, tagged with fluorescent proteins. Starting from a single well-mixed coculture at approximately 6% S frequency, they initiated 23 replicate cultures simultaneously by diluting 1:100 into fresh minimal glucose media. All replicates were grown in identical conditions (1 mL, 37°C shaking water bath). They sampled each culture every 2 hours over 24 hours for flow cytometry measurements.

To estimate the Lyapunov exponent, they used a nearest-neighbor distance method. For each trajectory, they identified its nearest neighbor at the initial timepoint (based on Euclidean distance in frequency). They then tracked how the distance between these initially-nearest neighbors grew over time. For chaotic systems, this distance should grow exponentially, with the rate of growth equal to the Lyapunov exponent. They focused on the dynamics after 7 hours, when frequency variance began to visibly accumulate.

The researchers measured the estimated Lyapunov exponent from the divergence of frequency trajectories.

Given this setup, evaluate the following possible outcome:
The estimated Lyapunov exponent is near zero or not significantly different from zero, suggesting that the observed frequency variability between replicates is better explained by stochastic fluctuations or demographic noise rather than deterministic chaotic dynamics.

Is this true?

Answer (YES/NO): NO